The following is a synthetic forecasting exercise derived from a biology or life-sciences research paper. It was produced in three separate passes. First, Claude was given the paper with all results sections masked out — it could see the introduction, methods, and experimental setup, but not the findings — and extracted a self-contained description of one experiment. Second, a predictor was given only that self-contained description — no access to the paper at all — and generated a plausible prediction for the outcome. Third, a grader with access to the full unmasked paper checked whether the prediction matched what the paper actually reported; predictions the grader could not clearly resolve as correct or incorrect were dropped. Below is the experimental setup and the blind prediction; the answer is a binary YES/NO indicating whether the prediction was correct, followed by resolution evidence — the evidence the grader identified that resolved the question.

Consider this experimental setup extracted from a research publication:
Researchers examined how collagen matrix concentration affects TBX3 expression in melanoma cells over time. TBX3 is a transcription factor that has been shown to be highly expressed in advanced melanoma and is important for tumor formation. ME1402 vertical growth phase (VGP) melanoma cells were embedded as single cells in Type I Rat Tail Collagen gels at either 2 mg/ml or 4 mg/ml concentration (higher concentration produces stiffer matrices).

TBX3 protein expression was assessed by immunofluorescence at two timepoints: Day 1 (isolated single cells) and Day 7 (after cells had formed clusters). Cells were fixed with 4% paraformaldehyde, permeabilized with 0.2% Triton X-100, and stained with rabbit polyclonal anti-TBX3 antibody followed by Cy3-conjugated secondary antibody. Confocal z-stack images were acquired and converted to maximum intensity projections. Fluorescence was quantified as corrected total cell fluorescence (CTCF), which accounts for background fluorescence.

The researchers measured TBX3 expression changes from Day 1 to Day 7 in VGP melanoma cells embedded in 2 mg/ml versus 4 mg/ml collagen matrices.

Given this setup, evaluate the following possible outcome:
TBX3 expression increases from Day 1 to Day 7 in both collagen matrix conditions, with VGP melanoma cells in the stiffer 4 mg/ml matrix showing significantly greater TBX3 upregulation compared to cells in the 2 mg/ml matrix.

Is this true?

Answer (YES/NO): NO